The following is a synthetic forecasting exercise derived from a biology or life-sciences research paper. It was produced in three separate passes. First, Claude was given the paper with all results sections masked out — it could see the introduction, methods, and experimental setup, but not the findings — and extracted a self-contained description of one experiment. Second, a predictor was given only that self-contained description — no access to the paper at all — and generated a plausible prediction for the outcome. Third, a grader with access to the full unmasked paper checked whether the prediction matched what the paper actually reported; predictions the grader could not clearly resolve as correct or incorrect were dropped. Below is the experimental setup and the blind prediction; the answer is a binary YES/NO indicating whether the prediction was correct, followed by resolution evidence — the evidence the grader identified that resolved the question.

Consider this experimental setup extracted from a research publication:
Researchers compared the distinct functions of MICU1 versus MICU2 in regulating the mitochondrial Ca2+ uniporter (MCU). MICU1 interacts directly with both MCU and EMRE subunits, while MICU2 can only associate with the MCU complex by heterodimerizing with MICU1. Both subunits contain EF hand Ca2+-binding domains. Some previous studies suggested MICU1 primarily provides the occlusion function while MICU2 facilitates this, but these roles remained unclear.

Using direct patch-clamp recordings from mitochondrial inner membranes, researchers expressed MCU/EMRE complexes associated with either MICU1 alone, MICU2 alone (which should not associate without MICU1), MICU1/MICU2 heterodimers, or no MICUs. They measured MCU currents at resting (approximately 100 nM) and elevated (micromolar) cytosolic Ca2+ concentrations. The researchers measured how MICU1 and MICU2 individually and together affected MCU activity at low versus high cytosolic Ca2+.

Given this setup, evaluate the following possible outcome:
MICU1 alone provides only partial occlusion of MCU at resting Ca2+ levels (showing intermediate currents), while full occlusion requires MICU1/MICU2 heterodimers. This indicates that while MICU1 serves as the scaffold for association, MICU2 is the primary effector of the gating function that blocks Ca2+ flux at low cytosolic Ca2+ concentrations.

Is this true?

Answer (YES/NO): NO